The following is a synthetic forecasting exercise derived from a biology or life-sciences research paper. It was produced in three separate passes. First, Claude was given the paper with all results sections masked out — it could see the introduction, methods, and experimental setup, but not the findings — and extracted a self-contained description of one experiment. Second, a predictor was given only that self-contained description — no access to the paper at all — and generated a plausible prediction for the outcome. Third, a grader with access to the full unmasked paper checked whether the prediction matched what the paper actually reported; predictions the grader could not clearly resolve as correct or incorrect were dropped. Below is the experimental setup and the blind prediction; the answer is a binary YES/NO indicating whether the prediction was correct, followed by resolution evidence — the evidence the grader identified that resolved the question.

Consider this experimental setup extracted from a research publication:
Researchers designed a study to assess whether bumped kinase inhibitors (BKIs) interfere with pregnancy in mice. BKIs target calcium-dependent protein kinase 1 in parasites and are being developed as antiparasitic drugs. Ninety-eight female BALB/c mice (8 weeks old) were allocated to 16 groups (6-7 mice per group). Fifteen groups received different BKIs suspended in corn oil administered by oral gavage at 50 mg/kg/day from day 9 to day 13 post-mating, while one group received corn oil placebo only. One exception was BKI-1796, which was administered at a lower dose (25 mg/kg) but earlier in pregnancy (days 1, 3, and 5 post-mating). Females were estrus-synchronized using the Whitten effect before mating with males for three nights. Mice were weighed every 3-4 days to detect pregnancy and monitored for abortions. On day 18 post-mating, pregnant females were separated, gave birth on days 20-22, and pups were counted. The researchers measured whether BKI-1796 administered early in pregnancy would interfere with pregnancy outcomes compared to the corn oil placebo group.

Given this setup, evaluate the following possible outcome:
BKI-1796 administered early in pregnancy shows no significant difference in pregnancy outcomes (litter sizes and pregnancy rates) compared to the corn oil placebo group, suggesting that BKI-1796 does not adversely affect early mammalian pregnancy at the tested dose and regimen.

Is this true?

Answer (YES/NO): NO